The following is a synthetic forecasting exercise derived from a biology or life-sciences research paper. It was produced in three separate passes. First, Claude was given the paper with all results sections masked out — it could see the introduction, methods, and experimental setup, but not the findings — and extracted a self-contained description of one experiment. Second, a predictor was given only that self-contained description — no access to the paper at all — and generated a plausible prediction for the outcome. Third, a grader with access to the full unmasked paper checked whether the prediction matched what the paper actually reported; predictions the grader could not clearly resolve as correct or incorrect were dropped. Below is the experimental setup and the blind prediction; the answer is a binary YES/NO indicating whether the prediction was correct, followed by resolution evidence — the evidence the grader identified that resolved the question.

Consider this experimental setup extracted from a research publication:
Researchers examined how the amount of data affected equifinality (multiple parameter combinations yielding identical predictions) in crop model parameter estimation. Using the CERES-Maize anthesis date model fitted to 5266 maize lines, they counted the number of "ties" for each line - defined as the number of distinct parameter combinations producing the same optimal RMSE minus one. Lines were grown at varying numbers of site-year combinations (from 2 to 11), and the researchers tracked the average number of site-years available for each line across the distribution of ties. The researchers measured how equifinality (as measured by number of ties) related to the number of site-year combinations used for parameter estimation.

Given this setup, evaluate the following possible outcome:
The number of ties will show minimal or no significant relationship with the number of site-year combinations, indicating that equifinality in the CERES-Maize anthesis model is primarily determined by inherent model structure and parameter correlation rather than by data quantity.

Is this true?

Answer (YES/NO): NO